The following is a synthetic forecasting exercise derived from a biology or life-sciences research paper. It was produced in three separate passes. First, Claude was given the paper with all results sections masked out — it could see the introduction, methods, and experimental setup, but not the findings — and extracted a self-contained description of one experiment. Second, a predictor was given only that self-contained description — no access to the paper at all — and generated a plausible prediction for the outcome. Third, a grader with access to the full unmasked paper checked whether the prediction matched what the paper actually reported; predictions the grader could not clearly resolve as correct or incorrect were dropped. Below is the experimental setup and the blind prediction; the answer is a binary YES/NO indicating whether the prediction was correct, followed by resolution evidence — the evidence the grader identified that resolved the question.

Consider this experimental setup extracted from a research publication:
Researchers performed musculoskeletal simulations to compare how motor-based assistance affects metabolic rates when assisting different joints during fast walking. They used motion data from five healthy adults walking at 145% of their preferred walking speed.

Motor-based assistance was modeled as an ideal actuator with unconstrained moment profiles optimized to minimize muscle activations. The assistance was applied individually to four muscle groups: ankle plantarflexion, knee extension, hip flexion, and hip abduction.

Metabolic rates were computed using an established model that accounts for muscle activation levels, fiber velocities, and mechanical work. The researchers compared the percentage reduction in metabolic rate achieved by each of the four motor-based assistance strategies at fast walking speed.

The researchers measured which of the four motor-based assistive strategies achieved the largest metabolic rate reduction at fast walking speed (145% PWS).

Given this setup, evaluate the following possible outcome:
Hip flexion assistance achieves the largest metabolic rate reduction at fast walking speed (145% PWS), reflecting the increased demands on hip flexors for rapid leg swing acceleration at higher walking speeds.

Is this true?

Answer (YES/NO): NO